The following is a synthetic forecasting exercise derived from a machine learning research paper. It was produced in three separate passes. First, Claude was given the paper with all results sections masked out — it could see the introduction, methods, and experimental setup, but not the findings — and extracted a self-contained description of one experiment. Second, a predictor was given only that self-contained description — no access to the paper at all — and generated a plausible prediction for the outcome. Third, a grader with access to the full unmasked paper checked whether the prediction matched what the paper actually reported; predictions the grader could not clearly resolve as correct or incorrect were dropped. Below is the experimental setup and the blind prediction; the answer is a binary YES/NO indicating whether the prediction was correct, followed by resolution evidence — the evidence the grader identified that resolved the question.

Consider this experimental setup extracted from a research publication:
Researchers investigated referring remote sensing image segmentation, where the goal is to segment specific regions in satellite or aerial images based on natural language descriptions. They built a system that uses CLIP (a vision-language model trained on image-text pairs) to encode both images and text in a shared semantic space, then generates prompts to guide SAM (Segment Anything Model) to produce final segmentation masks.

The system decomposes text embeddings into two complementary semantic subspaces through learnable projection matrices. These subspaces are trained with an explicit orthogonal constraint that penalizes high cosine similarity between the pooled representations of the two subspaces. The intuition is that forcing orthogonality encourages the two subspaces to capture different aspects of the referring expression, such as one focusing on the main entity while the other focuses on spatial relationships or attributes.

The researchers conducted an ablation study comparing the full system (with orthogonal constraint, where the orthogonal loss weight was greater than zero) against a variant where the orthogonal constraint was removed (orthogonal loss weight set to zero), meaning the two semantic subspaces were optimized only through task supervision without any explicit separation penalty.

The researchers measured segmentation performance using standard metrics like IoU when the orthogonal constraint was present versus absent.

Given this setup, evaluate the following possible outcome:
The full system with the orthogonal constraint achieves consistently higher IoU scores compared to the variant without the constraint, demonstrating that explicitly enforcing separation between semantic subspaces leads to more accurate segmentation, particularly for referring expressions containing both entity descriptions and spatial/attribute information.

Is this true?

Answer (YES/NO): NO